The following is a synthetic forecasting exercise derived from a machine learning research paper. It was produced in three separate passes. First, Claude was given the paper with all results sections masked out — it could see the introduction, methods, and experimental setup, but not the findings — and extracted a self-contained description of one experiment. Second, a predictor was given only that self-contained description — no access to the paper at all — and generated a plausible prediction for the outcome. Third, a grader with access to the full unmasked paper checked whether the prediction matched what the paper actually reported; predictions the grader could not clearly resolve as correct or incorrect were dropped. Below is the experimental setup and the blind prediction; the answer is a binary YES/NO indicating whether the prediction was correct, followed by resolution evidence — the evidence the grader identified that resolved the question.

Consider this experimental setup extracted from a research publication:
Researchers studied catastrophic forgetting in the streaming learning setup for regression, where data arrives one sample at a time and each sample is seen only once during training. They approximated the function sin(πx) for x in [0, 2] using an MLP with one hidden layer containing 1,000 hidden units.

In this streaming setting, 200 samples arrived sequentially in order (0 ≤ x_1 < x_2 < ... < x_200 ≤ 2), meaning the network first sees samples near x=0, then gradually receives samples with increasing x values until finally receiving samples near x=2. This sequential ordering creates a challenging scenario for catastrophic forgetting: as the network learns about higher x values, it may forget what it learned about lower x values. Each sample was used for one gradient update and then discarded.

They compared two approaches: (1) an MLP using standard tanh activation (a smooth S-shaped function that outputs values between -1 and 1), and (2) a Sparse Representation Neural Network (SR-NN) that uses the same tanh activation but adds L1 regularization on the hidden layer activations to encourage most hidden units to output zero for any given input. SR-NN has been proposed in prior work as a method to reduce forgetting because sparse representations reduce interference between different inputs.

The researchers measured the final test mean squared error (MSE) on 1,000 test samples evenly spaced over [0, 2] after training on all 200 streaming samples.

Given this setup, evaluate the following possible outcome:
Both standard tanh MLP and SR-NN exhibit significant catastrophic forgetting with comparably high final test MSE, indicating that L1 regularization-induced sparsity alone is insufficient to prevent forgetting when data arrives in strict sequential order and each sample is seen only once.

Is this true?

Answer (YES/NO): YES